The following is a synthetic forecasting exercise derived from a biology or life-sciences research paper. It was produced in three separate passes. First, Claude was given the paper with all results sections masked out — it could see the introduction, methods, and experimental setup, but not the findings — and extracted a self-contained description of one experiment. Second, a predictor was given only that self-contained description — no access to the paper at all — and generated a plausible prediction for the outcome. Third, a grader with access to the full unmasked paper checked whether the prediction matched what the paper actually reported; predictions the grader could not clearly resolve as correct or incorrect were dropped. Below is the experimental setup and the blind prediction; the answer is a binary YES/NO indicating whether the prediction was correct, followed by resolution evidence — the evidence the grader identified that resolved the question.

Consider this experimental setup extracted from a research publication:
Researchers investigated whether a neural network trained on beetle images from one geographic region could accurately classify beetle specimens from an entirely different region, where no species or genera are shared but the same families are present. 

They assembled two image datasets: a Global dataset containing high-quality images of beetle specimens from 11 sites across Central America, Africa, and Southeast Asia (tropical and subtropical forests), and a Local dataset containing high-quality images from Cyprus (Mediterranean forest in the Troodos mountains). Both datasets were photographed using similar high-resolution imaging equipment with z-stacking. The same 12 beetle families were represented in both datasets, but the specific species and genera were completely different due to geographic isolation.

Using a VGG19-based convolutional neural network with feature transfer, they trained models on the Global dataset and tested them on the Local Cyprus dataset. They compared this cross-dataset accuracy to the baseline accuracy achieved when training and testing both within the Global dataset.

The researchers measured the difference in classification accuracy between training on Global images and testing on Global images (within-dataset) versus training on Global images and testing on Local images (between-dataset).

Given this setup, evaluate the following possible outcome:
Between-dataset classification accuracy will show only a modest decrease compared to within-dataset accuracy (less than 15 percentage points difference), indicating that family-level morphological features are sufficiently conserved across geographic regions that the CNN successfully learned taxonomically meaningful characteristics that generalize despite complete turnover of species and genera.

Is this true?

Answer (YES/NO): YES